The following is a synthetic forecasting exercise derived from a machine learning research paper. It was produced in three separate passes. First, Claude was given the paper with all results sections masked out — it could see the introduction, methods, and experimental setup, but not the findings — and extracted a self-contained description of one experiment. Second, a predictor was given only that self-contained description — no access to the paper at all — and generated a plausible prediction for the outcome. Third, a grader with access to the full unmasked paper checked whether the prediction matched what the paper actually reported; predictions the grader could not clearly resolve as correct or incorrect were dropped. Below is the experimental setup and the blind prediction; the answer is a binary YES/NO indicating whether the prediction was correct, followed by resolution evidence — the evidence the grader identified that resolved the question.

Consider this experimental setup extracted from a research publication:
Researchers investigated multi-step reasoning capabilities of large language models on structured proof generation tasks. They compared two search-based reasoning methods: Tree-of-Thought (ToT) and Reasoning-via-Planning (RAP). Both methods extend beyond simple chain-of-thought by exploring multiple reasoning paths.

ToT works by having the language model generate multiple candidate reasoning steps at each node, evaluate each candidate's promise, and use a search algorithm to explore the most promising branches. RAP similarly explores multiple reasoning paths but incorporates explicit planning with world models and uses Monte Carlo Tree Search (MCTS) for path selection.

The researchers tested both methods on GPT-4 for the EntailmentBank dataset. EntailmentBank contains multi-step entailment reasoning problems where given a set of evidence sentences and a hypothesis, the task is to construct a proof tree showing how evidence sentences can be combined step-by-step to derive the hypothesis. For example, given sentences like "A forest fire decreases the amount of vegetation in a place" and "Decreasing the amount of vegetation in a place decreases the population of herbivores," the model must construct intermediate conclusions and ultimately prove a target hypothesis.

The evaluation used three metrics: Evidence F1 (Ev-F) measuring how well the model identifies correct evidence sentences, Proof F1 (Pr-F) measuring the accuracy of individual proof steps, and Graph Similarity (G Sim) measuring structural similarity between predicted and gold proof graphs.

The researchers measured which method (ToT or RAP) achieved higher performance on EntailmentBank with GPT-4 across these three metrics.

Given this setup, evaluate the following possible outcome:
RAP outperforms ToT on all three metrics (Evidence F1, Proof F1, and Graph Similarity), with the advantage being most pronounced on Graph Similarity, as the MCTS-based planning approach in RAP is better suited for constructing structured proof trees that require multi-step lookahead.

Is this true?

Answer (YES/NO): NO